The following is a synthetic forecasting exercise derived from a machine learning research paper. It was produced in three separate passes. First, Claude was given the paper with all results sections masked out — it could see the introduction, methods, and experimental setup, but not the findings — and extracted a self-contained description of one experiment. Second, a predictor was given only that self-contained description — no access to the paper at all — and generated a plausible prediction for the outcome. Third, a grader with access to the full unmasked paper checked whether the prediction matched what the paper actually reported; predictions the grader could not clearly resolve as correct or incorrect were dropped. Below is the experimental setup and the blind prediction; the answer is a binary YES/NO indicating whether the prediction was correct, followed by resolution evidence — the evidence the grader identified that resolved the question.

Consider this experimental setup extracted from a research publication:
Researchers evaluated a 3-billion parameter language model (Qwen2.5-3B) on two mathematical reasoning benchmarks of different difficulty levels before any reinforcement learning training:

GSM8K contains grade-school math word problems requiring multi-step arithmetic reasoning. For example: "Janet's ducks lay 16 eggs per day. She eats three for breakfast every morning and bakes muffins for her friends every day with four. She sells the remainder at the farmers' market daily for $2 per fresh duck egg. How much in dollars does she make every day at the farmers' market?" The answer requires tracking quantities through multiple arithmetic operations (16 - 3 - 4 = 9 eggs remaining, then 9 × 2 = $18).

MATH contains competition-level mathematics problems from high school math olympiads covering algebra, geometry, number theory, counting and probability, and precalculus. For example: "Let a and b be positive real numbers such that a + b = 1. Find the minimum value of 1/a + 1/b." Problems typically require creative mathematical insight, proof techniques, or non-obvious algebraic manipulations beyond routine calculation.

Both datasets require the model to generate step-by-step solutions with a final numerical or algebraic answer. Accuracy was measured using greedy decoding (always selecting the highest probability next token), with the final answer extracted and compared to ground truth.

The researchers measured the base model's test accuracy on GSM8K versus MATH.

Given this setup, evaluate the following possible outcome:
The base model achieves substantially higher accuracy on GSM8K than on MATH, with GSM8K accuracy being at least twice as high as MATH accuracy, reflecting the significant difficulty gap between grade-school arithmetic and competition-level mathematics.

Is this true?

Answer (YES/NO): YES